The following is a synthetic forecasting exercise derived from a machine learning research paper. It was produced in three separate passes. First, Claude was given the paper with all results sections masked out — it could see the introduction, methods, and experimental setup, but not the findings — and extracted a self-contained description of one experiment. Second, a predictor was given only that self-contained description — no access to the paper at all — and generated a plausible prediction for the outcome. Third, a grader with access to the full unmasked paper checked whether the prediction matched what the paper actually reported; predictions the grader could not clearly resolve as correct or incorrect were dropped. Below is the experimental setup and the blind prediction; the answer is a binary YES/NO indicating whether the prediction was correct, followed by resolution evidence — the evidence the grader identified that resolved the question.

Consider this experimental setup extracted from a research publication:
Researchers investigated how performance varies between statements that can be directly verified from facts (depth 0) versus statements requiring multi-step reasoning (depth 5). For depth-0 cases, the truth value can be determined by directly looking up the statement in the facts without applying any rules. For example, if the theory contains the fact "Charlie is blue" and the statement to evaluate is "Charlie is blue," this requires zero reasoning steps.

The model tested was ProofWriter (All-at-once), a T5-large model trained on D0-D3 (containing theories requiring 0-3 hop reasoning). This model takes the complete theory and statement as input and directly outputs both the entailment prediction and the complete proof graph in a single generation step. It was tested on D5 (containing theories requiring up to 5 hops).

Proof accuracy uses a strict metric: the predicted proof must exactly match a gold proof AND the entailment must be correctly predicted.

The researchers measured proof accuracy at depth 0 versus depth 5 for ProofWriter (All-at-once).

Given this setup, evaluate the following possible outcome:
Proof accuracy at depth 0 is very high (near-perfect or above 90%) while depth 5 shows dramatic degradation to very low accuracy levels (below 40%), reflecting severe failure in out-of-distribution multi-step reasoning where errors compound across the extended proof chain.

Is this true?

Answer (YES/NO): YES